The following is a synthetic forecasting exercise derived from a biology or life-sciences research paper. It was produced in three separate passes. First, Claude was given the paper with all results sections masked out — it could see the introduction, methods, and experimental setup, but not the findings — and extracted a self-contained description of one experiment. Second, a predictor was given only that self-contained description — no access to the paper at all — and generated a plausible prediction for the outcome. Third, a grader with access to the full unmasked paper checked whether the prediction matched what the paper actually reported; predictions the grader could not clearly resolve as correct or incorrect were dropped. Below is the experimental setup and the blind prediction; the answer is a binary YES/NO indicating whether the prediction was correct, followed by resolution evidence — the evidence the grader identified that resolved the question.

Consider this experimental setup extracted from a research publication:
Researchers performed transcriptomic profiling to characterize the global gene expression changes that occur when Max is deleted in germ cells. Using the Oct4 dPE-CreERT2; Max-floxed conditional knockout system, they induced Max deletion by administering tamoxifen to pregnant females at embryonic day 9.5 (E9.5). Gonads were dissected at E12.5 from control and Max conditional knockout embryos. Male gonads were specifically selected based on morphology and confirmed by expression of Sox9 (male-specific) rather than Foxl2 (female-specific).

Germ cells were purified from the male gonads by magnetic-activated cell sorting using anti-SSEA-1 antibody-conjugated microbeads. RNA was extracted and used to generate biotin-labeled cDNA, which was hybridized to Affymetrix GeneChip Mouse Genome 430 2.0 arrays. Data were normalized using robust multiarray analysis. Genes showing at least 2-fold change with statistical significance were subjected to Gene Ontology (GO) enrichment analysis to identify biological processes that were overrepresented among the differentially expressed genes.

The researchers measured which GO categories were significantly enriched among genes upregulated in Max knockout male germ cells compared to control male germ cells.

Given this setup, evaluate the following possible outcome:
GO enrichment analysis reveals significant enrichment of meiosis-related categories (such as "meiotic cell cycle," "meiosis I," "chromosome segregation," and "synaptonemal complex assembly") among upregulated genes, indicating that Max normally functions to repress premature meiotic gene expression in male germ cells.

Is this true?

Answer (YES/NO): YES